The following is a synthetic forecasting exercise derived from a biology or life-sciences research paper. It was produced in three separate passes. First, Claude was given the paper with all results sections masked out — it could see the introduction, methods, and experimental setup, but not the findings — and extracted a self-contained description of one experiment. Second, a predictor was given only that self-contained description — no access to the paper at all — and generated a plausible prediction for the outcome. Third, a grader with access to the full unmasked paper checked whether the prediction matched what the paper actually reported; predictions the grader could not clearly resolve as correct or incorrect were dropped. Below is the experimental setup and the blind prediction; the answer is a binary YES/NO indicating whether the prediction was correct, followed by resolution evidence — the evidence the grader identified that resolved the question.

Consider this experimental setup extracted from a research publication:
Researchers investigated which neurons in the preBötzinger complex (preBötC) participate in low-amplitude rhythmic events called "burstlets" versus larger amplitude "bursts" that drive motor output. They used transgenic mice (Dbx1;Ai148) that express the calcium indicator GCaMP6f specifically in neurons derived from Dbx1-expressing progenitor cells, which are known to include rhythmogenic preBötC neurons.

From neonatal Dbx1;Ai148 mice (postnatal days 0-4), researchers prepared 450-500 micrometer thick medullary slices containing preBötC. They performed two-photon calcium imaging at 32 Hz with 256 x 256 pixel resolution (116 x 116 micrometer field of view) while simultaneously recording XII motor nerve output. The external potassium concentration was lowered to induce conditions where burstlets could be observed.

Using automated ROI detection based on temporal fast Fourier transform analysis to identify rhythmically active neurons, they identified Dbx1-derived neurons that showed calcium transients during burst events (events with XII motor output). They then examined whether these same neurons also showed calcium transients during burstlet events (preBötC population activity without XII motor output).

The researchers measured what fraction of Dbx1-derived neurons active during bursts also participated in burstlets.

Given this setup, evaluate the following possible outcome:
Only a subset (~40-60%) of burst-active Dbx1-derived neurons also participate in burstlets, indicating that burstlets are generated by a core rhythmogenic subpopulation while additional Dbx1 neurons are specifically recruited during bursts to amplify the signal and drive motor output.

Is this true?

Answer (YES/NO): NO